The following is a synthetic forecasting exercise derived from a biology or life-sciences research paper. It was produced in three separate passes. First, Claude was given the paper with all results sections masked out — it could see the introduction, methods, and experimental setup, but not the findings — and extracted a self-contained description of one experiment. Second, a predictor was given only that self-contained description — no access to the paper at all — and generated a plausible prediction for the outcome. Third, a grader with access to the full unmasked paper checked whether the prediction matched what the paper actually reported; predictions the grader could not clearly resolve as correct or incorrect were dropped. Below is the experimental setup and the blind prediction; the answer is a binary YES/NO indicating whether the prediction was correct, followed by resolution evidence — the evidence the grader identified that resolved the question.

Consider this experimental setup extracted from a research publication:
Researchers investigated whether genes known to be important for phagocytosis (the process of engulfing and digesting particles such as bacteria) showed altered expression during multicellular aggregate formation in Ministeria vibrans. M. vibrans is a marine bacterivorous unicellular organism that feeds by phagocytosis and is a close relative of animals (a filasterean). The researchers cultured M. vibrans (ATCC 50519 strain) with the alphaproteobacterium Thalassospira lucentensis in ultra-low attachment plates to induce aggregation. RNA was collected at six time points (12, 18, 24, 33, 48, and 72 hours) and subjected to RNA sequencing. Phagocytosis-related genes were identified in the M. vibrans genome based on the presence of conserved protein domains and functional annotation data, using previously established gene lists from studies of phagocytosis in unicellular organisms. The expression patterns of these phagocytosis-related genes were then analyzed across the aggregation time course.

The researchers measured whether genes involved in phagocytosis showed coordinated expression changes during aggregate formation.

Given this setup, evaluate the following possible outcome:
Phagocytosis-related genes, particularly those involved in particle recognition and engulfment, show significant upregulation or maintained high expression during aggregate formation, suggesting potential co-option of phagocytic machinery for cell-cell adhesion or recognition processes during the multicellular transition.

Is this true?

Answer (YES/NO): NO